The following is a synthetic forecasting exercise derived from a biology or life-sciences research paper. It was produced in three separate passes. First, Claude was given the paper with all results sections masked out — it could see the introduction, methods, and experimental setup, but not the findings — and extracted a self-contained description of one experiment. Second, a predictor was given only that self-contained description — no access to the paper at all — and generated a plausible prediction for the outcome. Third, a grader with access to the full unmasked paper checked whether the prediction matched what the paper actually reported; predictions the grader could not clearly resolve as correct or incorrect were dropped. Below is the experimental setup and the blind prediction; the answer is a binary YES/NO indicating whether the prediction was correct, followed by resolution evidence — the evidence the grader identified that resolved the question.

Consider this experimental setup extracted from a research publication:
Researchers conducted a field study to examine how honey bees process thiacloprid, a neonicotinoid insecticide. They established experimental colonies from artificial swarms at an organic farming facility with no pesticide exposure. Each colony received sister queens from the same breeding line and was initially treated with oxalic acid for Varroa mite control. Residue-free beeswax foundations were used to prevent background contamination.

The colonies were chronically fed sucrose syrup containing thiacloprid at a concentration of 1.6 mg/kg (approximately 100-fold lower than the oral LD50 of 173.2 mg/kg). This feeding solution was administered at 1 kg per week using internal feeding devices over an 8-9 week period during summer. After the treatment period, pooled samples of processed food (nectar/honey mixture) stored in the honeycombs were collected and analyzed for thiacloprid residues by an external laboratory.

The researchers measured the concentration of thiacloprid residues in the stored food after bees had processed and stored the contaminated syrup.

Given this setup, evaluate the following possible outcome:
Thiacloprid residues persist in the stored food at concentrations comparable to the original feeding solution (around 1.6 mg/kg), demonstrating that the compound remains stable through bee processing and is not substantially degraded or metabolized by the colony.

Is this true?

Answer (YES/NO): NO